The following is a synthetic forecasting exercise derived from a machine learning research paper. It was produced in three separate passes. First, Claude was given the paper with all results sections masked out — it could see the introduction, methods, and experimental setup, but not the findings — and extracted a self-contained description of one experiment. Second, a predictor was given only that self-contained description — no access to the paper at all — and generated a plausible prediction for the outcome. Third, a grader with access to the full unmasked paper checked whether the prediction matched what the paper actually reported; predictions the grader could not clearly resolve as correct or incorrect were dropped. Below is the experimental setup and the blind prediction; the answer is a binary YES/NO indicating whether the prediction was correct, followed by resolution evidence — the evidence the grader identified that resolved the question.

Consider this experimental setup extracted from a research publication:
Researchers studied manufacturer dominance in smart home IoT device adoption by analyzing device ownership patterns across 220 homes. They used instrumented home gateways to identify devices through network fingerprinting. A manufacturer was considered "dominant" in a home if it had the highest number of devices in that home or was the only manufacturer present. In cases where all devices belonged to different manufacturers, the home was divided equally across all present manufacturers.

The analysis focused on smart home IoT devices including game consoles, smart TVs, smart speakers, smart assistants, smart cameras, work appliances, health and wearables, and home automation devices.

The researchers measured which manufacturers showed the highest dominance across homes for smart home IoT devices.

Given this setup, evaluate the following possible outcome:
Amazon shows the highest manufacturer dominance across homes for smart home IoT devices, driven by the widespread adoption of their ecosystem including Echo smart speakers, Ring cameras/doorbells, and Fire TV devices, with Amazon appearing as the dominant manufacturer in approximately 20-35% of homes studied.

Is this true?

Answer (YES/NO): NO